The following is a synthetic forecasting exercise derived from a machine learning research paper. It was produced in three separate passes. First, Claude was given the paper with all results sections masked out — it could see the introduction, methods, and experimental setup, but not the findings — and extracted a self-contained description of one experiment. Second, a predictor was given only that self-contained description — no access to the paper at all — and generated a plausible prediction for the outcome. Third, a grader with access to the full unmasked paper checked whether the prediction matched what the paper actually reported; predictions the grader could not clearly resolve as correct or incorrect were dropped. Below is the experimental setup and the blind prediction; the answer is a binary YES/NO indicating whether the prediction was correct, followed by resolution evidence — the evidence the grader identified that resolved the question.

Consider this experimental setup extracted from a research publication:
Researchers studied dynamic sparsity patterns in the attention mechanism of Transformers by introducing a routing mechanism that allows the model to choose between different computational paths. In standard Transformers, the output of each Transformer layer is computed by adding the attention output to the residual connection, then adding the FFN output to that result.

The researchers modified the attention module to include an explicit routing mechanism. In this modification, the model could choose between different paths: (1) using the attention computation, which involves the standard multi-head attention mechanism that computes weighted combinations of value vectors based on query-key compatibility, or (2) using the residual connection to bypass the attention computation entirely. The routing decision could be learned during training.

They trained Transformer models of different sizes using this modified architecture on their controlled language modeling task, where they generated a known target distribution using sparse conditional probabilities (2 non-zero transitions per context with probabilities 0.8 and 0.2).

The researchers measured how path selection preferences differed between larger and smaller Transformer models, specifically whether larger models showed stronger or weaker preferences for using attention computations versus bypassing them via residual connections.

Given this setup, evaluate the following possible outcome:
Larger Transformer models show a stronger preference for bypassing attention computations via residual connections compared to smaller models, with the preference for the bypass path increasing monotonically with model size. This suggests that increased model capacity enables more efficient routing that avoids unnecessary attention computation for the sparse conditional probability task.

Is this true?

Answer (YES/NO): YES